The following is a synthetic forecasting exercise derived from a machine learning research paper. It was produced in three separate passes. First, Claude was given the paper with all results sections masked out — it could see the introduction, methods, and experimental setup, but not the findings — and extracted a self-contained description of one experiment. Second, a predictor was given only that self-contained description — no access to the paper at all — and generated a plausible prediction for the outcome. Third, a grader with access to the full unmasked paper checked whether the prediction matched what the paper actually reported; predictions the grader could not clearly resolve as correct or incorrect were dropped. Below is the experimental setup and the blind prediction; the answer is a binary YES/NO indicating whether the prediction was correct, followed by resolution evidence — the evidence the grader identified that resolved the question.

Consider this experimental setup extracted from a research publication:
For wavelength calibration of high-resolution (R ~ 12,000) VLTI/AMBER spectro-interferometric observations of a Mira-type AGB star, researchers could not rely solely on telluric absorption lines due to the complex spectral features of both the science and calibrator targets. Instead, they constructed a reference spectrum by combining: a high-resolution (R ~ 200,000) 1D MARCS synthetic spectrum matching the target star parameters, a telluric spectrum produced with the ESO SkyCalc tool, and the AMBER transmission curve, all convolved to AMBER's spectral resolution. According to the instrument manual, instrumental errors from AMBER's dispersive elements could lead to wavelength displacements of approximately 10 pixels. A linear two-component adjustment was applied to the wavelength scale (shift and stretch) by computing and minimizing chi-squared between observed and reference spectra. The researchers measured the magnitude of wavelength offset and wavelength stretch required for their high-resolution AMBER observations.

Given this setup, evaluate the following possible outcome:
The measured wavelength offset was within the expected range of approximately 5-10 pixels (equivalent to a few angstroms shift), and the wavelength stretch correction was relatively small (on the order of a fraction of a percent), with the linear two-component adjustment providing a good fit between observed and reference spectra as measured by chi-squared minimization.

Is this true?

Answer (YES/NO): NO